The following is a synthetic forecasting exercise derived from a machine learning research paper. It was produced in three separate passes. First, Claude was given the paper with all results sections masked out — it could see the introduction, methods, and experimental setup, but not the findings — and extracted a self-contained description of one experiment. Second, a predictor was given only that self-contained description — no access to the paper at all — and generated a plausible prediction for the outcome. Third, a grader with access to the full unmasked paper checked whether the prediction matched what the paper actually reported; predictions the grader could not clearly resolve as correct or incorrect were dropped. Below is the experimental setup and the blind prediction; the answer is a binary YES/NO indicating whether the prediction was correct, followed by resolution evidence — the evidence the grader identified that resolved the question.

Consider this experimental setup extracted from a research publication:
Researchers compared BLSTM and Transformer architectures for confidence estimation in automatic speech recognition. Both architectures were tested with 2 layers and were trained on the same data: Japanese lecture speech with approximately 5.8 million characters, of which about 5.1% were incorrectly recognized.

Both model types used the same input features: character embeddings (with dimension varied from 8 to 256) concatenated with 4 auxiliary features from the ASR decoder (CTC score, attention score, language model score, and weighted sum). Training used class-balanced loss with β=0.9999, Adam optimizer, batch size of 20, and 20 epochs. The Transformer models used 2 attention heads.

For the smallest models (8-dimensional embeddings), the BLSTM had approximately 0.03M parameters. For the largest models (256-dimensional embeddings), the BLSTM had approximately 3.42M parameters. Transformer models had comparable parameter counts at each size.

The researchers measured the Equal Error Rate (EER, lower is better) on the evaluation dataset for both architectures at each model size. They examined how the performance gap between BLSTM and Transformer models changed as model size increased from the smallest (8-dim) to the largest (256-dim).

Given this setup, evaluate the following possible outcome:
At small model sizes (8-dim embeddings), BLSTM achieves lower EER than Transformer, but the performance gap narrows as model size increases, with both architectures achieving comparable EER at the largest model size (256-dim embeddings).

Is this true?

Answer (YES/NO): NO